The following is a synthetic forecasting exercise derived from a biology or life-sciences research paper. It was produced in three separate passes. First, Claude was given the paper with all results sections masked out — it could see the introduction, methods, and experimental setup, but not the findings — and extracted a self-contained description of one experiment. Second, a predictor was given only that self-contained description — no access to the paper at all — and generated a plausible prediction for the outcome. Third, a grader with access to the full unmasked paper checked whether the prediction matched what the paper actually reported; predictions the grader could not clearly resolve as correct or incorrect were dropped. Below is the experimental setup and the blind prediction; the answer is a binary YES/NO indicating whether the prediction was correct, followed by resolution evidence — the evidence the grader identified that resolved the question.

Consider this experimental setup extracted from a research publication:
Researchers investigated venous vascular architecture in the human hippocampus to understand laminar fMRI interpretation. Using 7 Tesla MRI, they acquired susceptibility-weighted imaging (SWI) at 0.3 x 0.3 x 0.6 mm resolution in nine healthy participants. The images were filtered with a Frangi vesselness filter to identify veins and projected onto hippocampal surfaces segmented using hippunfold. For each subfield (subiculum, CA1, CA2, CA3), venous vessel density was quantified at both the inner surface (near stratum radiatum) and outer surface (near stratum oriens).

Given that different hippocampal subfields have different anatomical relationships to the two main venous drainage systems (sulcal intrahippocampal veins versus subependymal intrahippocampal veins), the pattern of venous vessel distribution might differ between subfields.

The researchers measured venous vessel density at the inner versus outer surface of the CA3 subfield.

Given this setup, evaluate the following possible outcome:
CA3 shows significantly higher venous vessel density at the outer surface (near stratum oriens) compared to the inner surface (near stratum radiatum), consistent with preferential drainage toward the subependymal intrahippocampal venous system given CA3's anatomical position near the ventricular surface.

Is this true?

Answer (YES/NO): YES